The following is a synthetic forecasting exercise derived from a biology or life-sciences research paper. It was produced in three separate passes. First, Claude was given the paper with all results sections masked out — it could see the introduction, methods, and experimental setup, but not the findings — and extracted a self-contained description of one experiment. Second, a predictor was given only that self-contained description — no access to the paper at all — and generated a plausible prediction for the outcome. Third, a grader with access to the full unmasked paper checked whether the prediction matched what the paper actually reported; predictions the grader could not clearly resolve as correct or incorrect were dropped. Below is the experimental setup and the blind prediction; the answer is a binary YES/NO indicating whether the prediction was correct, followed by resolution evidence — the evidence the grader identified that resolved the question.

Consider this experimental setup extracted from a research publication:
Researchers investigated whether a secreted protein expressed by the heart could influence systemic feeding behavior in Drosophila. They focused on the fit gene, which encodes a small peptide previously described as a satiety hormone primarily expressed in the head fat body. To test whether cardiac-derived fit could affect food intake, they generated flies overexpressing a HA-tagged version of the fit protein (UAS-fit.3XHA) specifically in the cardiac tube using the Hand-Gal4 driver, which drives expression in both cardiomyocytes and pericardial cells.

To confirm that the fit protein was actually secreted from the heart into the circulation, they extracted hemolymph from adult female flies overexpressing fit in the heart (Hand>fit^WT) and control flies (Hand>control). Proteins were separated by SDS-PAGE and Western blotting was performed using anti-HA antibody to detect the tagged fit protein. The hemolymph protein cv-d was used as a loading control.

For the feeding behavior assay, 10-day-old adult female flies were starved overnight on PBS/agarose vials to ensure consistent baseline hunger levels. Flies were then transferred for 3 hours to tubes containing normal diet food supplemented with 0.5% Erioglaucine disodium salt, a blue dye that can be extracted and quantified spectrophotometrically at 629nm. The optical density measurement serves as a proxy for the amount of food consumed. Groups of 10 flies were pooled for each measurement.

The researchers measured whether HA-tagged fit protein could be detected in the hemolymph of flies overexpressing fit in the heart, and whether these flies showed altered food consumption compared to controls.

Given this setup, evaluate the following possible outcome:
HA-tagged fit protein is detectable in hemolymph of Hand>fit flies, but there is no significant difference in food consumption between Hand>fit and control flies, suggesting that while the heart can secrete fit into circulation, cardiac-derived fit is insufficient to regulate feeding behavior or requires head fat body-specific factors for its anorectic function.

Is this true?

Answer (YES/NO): NO